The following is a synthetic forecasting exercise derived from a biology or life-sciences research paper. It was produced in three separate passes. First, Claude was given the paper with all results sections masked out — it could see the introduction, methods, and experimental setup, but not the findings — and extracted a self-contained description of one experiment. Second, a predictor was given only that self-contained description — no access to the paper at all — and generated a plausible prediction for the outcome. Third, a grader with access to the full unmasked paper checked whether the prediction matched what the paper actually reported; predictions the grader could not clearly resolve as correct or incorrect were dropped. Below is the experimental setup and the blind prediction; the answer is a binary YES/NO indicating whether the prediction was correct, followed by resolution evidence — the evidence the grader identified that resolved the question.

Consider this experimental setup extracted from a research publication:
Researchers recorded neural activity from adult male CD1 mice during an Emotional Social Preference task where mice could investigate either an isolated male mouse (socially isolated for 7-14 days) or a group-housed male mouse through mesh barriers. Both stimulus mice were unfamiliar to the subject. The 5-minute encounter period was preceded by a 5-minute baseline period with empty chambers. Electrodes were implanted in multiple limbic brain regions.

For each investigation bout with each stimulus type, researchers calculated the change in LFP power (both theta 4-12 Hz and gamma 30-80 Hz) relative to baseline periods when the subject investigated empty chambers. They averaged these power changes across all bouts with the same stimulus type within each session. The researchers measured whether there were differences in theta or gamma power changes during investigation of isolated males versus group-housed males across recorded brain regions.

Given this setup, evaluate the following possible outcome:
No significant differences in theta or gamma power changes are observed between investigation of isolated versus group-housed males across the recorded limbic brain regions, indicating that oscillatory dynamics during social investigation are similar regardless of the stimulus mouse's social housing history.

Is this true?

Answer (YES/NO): NO